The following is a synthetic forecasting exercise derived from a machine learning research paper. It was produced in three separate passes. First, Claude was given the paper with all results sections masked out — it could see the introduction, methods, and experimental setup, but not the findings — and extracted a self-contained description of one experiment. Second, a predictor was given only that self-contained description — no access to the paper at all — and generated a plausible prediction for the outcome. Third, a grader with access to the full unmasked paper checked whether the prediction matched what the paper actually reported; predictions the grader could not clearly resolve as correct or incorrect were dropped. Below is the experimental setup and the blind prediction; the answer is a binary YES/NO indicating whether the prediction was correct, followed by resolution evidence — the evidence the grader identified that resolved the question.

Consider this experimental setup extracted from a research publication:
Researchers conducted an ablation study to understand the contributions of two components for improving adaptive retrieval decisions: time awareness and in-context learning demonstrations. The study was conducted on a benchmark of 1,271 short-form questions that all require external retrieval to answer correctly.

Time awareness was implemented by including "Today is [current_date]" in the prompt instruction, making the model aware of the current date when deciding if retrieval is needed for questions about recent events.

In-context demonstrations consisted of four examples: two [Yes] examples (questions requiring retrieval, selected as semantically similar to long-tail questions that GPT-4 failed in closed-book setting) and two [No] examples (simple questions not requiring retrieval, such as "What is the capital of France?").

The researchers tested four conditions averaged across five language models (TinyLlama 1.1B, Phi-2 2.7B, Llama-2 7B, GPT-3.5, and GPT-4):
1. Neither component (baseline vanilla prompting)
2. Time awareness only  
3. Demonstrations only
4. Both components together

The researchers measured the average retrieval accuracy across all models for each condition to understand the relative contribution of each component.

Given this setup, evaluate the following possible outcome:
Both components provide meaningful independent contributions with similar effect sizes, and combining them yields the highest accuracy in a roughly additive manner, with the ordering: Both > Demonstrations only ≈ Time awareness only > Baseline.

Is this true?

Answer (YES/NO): NO